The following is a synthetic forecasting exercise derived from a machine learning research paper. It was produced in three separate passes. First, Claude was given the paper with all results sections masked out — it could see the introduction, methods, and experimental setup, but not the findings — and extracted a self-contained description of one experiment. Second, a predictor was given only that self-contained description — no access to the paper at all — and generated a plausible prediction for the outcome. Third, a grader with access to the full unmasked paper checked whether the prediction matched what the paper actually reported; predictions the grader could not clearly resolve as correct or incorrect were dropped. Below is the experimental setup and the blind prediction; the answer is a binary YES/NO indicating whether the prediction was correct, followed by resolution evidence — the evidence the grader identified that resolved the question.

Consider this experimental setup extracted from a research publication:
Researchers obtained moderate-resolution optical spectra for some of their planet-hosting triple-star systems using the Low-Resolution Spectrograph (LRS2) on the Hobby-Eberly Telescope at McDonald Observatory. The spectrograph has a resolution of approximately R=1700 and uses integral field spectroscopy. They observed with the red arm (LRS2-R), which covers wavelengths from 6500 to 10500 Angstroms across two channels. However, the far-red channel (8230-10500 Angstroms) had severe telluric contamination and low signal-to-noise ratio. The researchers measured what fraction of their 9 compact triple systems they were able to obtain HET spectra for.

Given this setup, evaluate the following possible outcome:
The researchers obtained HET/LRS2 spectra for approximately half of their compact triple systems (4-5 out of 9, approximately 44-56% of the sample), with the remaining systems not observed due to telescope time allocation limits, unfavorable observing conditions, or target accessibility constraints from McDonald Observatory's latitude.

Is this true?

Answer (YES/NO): NO